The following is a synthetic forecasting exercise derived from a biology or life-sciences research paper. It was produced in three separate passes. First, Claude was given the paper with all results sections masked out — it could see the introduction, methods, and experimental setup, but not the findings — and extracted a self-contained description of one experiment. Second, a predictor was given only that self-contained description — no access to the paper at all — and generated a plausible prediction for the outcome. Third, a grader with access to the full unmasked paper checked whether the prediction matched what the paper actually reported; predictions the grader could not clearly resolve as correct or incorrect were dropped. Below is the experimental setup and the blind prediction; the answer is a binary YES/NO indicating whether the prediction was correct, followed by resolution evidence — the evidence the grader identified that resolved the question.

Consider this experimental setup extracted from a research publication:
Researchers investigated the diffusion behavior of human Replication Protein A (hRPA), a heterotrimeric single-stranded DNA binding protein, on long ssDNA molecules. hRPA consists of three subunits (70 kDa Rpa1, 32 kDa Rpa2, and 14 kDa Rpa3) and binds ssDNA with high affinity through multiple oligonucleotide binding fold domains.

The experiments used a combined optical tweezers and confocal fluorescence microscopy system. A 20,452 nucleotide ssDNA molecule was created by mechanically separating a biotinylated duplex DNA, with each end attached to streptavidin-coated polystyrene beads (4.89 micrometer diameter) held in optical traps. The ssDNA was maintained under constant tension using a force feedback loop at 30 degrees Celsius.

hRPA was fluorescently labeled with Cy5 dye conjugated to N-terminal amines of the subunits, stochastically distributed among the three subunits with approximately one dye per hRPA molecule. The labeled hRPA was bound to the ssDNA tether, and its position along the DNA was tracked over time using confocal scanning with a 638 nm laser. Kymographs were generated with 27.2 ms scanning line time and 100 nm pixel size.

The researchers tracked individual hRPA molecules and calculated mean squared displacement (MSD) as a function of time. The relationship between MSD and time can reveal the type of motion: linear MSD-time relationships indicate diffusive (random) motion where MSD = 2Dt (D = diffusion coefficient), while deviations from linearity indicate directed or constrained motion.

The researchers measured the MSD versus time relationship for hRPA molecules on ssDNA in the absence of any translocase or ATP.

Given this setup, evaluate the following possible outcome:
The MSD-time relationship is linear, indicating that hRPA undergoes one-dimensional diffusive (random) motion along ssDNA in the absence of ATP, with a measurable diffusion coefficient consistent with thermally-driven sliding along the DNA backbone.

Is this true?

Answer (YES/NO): YES